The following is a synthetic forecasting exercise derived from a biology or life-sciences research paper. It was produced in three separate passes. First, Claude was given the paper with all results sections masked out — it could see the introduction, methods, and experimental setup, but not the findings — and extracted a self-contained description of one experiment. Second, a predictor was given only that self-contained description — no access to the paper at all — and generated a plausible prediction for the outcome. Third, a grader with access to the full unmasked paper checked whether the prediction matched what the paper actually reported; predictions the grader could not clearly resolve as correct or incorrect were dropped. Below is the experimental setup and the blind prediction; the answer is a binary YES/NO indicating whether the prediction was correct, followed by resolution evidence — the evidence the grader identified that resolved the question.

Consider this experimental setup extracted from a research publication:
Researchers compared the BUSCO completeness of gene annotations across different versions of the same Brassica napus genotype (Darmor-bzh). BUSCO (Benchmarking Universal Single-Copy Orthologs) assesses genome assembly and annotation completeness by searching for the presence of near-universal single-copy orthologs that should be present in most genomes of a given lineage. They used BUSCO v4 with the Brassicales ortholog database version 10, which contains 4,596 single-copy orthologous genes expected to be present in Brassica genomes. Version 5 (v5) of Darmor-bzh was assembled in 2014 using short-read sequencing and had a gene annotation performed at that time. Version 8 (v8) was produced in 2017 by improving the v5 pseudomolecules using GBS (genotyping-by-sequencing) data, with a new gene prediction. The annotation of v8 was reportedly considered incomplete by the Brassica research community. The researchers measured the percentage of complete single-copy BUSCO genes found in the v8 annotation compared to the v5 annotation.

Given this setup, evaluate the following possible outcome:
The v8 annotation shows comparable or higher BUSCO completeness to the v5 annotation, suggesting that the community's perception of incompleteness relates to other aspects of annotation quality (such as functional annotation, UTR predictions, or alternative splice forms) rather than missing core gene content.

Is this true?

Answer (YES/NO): NO